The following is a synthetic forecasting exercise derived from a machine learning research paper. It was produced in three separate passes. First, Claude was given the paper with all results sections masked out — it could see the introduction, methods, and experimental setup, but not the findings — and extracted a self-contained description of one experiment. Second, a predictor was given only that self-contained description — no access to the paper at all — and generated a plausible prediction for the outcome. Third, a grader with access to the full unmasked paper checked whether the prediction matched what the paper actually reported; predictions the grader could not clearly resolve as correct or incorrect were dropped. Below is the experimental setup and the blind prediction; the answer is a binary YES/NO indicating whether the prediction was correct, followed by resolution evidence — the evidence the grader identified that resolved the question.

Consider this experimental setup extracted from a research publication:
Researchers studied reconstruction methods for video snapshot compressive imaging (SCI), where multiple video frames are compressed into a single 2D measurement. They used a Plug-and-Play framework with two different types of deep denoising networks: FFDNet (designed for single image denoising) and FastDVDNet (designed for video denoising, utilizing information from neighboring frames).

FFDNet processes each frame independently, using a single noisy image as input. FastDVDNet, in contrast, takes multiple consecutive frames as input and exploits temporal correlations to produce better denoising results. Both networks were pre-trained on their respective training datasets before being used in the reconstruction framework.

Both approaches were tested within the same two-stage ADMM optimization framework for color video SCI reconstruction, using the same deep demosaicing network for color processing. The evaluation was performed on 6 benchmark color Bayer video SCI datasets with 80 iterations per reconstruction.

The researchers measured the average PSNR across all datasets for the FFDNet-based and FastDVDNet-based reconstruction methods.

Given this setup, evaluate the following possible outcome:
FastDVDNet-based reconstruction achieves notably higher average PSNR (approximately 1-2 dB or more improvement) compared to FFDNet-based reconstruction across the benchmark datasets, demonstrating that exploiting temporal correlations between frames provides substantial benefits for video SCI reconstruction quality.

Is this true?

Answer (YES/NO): YES